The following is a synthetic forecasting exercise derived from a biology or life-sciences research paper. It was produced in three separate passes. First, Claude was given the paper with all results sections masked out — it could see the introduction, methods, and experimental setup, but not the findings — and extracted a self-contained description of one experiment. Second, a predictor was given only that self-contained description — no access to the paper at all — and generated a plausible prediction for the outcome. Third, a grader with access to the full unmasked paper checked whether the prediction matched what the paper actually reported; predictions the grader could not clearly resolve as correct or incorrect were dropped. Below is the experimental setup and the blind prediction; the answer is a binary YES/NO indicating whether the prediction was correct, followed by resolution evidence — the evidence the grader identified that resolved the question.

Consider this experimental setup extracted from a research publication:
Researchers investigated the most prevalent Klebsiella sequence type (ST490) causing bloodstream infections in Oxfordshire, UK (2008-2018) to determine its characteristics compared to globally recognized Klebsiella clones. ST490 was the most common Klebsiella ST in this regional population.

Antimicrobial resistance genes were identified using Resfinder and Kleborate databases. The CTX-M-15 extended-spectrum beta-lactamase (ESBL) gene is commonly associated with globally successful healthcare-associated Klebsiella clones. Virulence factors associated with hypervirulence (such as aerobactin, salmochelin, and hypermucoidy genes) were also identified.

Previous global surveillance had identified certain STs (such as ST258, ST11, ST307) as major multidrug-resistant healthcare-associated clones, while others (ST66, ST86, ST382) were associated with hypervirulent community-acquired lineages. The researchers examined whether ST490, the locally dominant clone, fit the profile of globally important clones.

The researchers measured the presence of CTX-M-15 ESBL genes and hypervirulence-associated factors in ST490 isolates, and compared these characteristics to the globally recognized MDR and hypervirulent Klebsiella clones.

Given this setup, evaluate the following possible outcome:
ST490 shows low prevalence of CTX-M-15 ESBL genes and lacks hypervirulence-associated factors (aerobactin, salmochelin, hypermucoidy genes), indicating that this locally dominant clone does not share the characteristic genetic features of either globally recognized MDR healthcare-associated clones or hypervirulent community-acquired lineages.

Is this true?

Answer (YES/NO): NO